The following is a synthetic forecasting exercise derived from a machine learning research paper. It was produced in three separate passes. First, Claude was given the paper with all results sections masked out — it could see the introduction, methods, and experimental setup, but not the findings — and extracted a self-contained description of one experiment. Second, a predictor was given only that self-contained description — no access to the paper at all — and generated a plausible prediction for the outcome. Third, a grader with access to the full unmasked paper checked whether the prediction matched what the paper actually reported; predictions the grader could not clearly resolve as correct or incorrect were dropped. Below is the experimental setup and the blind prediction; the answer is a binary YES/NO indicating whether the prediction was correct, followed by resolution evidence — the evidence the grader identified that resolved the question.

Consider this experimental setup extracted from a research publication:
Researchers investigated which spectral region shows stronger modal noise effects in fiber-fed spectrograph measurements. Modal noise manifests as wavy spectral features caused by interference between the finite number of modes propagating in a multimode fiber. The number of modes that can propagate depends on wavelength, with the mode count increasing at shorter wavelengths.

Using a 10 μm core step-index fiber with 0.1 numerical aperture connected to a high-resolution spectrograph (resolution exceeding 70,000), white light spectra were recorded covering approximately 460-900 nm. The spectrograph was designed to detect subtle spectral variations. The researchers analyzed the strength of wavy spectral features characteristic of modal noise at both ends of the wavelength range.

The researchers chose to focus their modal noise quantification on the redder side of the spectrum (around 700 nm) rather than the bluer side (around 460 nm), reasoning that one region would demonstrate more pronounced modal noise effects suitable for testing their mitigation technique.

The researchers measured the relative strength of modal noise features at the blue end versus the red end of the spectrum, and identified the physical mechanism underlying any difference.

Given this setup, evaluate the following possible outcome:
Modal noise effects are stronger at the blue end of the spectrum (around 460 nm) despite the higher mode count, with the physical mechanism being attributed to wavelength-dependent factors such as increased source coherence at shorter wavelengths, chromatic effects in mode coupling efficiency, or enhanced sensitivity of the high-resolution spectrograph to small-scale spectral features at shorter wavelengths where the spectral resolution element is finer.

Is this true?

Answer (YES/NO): NO